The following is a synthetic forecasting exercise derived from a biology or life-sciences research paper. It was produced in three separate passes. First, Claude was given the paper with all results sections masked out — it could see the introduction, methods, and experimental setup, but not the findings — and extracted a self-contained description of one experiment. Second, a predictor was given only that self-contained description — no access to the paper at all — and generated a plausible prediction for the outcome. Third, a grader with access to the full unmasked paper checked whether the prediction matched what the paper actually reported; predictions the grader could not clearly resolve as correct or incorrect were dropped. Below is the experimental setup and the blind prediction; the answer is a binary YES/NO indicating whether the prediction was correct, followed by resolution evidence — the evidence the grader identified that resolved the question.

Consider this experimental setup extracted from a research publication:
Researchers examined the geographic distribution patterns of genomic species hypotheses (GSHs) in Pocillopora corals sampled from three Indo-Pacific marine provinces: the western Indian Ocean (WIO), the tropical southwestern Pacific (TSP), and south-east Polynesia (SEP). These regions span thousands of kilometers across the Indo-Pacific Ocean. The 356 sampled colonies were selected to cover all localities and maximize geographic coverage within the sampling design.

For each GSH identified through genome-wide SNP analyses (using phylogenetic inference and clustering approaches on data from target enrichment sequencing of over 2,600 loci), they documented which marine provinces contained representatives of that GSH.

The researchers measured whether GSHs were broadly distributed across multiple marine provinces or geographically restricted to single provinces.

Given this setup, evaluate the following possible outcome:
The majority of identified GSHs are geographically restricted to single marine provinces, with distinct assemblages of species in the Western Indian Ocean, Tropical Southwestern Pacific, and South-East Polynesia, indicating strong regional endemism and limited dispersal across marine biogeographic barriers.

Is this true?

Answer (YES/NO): YES